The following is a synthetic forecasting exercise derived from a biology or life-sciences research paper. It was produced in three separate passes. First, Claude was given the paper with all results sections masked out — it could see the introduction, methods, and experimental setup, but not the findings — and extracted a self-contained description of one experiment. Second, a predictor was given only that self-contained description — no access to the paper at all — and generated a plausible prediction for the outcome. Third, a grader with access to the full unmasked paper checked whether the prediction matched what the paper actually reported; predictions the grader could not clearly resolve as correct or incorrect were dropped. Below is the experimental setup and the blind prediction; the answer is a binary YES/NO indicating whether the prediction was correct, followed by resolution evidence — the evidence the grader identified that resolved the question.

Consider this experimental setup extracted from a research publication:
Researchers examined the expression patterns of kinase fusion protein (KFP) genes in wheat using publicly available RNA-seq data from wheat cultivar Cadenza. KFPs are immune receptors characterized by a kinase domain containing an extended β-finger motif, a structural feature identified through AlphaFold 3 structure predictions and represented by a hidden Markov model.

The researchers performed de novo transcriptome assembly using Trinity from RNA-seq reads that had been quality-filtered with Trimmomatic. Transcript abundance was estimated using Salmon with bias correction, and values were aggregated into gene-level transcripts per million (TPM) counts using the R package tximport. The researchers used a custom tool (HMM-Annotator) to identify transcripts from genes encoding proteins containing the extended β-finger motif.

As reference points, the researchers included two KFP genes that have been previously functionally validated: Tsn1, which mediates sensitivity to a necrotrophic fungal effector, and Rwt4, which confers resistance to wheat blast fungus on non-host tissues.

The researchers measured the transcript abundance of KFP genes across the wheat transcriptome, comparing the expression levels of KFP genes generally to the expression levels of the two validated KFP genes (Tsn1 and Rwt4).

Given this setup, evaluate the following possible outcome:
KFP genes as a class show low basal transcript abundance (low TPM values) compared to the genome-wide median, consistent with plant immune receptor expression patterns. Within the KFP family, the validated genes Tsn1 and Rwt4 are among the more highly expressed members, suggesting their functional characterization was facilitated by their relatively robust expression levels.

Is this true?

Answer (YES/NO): NO